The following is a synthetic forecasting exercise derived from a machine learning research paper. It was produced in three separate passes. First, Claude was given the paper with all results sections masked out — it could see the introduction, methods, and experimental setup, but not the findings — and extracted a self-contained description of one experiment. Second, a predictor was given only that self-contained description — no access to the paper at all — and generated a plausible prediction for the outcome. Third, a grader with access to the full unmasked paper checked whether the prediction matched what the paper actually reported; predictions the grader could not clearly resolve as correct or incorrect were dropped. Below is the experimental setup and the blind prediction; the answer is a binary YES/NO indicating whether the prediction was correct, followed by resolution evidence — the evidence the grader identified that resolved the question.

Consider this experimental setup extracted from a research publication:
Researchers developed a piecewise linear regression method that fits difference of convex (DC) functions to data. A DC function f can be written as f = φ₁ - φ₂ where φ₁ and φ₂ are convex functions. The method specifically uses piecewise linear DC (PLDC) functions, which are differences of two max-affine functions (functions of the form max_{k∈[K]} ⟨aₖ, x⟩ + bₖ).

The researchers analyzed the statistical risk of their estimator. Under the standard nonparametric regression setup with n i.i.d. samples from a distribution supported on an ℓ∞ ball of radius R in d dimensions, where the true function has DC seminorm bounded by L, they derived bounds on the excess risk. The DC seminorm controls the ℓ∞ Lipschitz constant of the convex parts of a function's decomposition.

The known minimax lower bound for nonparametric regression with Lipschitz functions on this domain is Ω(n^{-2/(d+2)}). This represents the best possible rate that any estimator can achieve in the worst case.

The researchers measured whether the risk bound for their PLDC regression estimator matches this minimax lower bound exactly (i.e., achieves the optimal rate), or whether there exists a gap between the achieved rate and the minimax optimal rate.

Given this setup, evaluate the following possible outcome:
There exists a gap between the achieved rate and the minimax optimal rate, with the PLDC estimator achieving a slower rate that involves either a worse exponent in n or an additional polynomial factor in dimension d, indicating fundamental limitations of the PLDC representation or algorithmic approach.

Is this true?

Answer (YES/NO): YES